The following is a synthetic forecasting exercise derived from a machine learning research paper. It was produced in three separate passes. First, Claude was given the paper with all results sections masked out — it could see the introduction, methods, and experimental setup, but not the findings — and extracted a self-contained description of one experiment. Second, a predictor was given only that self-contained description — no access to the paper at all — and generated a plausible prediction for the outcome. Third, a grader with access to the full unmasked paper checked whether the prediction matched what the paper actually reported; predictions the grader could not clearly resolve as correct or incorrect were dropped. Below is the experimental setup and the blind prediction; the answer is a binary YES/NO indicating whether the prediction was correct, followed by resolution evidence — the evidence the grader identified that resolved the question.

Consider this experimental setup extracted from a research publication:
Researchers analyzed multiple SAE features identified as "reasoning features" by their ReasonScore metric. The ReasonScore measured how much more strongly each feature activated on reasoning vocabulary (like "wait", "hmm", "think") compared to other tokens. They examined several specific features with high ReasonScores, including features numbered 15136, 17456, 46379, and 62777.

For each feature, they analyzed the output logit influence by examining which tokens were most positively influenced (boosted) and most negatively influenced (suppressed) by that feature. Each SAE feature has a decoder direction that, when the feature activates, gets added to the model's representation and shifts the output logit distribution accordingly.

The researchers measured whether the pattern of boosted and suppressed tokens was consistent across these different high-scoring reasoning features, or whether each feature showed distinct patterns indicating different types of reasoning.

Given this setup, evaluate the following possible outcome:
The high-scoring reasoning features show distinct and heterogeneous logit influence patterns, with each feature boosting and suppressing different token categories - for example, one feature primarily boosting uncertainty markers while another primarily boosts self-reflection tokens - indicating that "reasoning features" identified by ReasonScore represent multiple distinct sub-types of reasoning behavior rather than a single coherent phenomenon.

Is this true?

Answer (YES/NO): YES